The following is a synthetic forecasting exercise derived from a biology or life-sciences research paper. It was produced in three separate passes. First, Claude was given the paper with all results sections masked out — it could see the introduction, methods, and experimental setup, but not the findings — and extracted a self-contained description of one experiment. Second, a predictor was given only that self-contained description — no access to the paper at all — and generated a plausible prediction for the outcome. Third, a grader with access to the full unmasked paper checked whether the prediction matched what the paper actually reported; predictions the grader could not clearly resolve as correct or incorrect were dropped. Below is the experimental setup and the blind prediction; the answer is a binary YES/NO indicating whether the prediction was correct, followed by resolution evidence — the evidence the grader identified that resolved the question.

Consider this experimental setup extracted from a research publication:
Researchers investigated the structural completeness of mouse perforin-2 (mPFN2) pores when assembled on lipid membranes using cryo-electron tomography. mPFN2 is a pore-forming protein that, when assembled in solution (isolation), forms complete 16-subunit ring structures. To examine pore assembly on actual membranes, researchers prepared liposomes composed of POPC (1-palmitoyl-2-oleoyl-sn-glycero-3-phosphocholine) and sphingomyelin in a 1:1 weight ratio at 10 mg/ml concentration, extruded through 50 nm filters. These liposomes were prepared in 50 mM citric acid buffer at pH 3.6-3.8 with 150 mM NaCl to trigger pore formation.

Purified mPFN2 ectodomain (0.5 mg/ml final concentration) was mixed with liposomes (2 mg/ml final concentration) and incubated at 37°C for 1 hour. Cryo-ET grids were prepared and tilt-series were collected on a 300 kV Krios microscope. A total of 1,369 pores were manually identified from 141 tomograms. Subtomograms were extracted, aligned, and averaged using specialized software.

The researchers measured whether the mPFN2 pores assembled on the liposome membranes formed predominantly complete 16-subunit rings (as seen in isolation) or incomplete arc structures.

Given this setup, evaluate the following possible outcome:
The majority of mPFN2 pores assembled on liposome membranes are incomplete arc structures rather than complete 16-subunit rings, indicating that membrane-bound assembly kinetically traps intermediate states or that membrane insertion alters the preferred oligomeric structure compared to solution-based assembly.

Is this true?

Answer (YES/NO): YES